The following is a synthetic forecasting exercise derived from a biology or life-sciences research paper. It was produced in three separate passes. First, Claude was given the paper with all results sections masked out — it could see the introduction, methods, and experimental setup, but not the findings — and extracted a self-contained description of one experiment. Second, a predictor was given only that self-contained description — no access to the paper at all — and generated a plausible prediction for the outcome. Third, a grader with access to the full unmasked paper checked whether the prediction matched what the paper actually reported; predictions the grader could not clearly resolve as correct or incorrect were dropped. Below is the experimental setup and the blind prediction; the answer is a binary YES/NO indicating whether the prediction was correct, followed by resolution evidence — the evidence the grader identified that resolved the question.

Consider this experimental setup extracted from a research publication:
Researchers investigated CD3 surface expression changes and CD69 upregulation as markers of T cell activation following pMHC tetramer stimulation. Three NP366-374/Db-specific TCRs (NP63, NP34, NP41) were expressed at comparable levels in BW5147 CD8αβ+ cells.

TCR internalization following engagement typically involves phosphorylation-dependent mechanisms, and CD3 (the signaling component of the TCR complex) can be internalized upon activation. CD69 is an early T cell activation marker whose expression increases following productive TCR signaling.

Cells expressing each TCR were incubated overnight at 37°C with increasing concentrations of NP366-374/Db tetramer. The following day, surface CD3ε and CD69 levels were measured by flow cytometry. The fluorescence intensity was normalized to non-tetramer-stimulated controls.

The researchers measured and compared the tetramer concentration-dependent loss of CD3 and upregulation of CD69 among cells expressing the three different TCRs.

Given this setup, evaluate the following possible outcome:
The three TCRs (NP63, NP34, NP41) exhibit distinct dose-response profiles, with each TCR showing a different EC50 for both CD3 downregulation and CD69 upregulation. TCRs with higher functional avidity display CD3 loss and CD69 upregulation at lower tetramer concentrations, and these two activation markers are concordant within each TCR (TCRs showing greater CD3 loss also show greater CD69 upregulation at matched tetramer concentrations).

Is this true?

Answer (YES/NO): NO